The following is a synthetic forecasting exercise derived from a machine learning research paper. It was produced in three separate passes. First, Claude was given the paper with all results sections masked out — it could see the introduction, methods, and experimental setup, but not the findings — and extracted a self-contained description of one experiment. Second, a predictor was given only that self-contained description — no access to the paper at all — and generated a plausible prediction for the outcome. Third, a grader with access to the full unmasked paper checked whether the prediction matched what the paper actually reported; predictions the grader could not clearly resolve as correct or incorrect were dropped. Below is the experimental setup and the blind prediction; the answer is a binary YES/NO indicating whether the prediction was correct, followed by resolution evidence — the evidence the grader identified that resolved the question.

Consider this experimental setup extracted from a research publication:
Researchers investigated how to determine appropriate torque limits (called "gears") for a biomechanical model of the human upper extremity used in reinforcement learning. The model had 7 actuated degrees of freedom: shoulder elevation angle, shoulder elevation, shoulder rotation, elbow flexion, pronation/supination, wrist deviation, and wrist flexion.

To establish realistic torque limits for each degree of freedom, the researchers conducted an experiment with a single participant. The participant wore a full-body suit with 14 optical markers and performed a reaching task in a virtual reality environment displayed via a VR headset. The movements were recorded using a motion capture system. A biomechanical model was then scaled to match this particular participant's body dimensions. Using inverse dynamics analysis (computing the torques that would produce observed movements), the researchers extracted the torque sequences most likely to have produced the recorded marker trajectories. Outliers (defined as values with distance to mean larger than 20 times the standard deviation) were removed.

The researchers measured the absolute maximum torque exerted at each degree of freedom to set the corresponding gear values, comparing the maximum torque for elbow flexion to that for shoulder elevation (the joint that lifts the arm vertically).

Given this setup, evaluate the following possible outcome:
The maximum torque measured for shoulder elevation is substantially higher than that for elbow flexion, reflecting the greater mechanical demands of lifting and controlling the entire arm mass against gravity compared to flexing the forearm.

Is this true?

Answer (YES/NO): YES